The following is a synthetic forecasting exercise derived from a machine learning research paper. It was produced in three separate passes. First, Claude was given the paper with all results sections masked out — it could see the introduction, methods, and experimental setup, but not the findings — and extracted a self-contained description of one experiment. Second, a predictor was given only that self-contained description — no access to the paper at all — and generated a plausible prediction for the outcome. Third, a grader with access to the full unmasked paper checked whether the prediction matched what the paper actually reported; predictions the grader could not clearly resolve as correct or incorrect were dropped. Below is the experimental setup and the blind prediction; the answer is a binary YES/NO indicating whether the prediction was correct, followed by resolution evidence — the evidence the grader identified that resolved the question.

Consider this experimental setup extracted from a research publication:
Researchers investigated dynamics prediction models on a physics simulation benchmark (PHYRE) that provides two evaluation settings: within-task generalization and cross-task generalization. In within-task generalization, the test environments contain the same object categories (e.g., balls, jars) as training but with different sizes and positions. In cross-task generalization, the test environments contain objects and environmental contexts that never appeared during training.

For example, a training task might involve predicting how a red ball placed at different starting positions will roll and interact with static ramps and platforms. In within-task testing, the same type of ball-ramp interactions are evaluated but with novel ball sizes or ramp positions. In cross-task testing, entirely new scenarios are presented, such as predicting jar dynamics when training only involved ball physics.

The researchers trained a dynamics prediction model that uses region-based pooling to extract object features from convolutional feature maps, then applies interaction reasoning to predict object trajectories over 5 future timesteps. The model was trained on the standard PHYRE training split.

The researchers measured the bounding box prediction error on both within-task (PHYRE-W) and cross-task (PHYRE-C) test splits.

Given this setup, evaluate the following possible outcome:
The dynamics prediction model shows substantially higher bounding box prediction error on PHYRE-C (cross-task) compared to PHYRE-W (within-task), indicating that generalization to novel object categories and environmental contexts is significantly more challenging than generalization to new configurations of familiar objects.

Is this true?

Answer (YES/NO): YES